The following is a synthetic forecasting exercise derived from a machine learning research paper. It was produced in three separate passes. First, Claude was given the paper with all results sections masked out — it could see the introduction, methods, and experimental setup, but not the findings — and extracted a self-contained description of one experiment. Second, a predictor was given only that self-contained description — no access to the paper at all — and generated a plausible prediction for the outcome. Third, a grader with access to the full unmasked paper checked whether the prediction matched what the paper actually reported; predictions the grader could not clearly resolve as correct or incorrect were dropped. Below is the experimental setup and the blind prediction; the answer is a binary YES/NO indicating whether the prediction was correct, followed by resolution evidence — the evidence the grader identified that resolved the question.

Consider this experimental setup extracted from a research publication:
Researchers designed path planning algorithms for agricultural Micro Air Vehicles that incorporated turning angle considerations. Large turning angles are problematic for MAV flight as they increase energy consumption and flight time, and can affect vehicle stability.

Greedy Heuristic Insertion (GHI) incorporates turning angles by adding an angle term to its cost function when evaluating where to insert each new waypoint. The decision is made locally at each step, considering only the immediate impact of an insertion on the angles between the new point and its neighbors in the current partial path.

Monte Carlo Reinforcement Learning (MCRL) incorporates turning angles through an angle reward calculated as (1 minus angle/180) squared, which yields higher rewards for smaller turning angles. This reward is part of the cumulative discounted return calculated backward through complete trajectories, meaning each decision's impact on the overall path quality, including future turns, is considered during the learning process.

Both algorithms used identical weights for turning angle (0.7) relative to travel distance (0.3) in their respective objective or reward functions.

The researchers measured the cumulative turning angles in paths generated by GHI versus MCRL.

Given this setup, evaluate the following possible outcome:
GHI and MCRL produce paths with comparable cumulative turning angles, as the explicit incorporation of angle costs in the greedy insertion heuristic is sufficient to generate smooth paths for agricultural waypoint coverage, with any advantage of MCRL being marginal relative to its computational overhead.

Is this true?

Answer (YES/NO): NO